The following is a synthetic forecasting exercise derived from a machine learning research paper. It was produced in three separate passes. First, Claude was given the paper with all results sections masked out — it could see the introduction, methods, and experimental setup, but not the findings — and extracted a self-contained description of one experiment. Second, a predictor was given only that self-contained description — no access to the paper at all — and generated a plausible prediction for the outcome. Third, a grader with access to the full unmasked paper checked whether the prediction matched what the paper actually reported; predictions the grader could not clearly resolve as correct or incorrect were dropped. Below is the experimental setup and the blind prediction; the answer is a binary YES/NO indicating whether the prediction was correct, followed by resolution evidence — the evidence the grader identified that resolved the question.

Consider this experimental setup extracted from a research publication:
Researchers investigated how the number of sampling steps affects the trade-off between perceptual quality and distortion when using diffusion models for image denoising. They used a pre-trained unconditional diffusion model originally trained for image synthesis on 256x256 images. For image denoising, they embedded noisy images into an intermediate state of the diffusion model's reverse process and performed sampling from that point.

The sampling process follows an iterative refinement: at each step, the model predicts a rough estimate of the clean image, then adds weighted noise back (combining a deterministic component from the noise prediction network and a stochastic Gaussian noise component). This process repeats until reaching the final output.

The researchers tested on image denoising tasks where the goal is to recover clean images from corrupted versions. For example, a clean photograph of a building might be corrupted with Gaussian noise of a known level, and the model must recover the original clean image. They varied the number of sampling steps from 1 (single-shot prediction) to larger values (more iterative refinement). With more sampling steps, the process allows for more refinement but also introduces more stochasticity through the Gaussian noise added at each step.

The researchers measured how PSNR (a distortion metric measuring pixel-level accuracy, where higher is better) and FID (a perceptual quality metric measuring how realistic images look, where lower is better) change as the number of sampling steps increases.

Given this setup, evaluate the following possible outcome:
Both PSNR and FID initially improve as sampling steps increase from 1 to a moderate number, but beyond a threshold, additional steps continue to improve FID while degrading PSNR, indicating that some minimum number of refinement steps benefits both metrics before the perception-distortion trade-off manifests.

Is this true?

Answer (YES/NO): NO